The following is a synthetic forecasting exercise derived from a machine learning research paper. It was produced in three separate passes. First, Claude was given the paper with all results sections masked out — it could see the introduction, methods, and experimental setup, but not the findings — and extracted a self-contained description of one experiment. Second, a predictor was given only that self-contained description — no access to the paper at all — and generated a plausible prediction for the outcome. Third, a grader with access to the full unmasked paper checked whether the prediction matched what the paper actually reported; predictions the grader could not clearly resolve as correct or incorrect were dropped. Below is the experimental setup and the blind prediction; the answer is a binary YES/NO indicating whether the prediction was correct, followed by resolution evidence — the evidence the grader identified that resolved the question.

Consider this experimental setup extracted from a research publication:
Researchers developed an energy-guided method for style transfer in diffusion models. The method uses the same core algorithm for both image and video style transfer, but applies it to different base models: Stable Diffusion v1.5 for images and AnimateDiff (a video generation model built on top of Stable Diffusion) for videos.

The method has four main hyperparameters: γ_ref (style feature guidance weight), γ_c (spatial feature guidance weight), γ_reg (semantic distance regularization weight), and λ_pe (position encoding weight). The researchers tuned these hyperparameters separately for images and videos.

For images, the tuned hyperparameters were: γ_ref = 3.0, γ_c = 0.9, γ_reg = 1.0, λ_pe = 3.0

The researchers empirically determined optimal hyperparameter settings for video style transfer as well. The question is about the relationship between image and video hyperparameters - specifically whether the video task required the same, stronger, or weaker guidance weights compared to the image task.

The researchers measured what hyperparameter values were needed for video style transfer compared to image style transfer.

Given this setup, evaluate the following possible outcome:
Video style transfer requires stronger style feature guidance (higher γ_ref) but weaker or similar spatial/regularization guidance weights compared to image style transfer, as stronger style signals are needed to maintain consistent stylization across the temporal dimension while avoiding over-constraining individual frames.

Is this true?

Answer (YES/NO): NO